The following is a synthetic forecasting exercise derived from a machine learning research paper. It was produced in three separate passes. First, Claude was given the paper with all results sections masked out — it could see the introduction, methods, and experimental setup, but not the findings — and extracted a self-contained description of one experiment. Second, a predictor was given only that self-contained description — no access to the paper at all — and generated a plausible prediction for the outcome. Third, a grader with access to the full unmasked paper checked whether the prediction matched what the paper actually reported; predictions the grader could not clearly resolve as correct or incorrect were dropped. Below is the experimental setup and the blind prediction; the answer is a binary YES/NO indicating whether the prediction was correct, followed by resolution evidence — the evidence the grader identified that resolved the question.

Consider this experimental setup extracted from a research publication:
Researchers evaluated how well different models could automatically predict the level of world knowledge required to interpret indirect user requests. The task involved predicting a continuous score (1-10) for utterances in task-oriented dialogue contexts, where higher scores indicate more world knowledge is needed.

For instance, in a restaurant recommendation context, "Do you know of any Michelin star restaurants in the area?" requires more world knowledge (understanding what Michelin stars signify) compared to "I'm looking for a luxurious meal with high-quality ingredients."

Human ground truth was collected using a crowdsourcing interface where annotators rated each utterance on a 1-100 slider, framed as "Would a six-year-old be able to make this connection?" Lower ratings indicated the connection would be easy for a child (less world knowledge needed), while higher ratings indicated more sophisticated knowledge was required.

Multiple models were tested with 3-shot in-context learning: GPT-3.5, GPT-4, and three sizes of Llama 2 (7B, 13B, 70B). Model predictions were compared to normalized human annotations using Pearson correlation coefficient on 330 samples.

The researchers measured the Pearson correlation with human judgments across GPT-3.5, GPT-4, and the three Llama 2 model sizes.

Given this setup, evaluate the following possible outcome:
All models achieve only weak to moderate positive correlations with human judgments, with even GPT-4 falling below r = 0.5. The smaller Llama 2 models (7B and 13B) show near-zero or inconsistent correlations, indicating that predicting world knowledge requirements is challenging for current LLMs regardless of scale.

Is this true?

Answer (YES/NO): NO